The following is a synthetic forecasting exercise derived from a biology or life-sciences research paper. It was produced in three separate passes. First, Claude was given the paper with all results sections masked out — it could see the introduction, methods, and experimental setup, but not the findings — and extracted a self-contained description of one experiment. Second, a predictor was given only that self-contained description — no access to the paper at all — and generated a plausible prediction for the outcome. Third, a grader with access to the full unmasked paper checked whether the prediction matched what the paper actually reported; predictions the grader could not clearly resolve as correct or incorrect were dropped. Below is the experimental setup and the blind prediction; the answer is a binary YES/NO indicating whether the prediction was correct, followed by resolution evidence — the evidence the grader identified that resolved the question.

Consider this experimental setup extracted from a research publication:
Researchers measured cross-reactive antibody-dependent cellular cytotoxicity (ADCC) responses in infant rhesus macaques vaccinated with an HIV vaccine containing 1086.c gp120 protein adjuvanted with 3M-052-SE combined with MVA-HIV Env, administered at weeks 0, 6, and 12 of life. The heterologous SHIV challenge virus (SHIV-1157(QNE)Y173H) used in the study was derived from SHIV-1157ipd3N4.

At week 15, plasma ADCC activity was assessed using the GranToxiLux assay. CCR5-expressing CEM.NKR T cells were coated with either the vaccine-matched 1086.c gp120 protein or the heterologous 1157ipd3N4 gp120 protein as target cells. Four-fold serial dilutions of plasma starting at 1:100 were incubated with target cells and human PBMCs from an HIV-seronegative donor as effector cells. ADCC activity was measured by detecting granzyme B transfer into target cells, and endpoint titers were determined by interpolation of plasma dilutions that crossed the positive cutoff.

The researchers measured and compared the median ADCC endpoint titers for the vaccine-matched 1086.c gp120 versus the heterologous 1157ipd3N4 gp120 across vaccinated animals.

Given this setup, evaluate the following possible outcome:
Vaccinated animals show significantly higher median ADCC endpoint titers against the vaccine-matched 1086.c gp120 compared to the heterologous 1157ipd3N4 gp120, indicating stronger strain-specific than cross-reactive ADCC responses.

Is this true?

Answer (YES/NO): NO